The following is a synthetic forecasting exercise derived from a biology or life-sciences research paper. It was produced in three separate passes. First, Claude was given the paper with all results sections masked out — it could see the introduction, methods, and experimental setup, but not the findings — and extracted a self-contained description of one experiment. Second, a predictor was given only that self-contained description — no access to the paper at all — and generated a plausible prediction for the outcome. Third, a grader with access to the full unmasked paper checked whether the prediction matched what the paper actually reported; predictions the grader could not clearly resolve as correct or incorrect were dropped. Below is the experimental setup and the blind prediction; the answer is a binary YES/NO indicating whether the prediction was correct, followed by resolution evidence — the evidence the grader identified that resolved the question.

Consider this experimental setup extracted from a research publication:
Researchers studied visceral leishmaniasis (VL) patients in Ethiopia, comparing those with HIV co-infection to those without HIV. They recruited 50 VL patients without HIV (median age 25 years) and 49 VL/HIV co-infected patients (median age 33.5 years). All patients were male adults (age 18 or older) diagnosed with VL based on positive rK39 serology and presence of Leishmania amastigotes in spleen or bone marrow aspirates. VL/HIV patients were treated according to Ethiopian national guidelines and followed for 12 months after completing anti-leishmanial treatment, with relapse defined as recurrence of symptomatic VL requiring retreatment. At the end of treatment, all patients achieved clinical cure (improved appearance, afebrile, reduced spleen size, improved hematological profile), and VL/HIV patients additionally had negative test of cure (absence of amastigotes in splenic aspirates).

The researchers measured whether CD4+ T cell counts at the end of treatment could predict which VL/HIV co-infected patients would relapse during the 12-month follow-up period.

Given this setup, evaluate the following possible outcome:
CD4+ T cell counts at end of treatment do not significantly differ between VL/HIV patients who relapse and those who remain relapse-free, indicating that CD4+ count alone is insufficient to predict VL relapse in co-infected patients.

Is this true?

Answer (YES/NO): NO